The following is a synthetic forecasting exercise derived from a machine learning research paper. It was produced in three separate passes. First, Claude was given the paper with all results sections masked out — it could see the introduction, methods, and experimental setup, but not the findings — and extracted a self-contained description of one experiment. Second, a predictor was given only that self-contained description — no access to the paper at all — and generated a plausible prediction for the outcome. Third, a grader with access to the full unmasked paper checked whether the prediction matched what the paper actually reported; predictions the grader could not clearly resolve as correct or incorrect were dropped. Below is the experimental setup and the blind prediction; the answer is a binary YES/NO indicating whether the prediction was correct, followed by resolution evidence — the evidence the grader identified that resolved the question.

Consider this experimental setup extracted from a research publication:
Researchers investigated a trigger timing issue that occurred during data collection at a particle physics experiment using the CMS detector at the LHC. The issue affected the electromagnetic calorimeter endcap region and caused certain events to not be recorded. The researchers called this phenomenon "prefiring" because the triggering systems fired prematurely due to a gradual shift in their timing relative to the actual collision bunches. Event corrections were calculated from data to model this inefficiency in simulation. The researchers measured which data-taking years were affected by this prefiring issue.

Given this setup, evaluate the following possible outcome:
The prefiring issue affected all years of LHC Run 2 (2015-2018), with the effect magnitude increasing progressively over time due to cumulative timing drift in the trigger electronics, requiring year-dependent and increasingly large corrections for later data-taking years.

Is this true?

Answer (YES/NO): NO